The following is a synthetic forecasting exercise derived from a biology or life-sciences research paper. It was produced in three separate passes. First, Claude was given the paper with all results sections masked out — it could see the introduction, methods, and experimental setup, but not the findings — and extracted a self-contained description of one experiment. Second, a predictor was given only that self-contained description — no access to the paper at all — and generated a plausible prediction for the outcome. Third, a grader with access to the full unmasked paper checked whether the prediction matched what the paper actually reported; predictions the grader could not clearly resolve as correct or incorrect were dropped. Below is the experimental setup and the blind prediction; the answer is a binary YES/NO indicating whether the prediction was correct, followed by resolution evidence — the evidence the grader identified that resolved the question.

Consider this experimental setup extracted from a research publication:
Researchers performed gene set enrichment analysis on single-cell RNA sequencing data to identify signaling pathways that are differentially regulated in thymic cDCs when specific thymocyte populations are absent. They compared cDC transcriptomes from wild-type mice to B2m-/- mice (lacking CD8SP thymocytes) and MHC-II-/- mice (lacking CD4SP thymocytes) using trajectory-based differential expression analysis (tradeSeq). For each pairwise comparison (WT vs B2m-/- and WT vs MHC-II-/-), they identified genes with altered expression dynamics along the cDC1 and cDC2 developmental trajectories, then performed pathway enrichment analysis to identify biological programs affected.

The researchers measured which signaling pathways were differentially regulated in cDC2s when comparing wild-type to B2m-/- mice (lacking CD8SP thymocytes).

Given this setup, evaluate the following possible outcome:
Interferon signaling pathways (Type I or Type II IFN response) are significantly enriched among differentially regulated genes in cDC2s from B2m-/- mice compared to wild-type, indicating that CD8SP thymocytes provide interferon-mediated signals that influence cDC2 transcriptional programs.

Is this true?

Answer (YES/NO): YES